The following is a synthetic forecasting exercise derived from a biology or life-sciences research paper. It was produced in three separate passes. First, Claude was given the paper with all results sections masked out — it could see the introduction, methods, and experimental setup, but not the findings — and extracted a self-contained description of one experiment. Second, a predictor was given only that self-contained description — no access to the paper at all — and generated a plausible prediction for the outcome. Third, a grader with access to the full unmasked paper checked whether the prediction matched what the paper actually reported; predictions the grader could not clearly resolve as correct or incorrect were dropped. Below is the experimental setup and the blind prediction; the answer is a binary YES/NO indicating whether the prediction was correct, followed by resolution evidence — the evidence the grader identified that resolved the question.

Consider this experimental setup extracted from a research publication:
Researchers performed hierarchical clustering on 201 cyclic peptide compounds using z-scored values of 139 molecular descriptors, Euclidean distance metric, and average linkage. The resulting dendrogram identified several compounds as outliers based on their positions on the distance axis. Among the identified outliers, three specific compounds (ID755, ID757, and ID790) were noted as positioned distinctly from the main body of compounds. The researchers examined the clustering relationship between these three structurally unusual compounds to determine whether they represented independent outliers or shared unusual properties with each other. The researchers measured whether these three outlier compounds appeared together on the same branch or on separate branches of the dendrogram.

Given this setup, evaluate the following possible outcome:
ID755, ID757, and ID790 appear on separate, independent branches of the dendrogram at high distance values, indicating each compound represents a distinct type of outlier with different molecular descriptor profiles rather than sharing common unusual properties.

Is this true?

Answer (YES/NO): NO